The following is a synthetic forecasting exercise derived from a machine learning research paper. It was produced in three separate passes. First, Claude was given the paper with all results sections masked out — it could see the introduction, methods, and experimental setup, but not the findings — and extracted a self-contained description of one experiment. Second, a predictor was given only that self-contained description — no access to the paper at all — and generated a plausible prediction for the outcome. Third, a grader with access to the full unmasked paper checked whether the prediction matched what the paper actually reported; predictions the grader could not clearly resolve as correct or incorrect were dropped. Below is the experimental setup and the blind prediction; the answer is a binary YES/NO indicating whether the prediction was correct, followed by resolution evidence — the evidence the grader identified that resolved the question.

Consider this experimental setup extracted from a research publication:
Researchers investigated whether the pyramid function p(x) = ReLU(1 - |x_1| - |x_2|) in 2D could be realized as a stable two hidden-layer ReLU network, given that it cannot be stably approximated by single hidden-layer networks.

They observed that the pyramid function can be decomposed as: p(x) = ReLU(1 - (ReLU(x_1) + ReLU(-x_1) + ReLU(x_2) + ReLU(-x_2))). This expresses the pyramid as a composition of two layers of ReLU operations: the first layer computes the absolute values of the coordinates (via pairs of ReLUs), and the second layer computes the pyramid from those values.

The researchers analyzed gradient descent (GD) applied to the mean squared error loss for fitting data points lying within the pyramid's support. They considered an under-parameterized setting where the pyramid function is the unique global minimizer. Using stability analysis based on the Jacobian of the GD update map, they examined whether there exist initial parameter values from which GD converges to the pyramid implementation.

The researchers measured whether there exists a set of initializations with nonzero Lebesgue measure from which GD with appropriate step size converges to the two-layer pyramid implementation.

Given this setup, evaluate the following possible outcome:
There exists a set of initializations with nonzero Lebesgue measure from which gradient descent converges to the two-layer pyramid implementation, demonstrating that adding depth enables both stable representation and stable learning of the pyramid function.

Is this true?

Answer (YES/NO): YES